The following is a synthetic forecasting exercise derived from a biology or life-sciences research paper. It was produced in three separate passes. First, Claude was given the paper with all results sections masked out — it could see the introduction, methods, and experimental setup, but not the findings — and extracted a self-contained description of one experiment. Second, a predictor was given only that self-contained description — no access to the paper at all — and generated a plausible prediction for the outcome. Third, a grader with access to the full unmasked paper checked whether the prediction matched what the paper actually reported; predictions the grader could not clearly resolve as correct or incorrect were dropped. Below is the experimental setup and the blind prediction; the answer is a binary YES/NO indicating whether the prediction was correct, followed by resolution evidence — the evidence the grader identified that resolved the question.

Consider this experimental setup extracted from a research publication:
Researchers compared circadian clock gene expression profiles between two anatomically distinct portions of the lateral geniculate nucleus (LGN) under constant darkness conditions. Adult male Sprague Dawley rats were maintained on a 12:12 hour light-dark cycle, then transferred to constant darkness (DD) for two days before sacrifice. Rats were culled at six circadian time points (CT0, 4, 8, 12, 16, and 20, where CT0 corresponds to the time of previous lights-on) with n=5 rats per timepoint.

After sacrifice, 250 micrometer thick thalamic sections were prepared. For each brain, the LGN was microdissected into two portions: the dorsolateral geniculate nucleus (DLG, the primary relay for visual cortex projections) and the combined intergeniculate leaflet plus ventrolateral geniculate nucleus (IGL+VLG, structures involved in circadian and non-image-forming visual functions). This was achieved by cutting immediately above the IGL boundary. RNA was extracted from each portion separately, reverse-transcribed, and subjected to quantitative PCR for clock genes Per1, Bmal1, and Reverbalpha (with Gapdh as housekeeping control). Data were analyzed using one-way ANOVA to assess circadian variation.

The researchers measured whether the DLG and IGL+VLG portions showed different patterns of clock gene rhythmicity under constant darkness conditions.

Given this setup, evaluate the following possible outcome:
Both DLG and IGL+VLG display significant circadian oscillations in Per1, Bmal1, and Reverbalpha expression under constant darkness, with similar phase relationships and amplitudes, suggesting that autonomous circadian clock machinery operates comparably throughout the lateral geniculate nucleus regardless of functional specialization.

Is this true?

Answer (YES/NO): NO